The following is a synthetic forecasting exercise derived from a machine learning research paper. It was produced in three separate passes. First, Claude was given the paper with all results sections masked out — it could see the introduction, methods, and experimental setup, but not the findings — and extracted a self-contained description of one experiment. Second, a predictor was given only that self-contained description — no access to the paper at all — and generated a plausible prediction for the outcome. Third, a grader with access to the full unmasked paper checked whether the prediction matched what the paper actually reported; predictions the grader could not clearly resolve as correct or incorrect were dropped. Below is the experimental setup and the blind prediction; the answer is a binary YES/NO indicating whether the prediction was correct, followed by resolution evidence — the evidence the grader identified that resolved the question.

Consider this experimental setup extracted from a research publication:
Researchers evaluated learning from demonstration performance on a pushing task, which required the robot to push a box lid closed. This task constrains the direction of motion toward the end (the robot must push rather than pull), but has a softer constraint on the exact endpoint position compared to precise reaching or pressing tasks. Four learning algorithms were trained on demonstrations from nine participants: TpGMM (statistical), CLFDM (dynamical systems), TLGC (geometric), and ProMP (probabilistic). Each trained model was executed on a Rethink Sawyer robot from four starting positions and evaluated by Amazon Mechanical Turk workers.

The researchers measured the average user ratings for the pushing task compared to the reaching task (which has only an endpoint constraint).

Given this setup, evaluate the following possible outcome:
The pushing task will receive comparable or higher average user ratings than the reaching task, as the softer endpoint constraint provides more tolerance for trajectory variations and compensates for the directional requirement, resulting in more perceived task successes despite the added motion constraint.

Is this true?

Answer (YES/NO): YES